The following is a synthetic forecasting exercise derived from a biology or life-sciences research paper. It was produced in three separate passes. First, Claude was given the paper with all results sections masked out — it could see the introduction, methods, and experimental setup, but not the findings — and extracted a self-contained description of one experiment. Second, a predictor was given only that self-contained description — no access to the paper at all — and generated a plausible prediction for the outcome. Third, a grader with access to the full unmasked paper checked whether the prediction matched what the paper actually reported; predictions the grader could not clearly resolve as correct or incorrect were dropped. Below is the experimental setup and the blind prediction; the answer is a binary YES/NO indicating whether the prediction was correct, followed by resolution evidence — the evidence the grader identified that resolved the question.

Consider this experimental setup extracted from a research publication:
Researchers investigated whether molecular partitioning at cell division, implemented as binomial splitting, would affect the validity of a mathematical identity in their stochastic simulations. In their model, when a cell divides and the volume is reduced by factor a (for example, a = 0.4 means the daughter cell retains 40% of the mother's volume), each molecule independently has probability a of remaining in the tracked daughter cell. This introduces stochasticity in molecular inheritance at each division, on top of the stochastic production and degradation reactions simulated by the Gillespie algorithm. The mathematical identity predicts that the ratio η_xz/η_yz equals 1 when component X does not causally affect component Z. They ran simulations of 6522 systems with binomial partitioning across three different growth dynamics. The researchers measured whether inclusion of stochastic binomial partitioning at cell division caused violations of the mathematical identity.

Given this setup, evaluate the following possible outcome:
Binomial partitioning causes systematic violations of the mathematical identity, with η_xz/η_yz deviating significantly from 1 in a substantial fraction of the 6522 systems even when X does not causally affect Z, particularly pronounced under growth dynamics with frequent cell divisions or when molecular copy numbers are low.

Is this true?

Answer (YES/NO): NO